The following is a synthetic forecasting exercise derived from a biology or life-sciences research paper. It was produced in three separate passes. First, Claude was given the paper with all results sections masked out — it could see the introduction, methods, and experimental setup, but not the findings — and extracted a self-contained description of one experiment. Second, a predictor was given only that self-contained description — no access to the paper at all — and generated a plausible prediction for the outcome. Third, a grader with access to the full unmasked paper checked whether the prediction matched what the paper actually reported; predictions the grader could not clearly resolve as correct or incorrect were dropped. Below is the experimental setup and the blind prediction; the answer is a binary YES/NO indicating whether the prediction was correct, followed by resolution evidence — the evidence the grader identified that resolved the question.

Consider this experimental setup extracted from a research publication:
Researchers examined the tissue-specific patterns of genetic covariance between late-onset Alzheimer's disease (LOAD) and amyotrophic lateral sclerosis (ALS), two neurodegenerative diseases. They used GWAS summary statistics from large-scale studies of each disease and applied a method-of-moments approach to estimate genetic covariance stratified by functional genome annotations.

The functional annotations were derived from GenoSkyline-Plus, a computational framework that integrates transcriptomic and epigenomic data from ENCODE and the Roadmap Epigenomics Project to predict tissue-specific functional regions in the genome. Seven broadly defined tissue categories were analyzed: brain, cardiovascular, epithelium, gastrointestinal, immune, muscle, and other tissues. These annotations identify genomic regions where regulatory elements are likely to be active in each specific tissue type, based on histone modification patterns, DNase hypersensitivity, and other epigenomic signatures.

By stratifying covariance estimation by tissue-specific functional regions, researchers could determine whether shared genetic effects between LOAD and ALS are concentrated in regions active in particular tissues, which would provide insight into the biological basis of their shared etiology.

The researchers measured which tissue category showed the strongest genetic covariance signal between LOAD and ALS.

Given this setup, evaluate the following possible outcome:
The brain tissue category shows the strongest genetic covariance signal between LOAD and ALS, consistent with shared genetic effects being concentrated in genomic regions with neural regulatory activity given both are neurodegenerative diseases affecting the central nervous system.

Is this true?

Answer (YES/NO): NO